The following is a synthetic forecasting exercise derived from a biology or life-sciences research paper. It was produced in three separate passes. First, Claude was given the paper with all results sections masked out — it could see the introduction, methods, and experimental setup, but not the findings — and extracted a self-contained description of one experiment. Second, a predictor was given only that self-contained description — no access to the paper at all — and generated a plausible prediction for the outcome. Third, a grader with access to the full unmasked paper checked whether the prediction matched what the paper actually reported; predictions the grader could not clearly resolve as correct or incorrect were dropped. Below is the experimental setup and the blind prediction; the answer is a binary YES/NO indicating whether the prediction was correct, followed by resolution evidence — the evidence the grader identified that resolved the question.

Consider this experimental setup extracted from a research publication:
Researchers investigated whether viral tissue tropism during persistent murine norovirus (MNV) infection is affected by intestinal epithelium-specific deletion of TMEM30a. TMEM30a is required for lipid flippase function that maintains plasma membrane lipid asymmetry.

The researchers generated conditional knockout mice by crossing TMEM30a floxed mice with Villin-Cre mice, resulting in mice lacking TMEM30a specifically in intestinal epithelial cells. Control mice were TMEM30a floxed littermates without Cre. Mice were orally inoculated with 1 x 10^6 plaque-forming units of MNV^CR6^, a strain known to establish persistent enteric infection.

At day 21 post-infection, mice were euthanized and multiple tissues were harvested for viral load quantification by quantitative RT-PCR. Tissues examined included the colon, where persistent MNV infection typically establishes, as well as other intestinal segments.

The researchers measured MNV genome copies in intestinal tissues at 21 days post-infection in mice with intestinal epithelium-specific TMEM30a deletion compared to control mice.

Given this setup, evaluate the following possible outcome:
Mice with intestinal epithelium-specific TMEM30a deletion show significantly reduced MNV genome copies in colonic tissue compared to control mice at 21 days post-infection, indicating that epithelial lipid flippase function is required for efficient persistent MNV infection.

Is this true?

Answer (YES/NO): YES